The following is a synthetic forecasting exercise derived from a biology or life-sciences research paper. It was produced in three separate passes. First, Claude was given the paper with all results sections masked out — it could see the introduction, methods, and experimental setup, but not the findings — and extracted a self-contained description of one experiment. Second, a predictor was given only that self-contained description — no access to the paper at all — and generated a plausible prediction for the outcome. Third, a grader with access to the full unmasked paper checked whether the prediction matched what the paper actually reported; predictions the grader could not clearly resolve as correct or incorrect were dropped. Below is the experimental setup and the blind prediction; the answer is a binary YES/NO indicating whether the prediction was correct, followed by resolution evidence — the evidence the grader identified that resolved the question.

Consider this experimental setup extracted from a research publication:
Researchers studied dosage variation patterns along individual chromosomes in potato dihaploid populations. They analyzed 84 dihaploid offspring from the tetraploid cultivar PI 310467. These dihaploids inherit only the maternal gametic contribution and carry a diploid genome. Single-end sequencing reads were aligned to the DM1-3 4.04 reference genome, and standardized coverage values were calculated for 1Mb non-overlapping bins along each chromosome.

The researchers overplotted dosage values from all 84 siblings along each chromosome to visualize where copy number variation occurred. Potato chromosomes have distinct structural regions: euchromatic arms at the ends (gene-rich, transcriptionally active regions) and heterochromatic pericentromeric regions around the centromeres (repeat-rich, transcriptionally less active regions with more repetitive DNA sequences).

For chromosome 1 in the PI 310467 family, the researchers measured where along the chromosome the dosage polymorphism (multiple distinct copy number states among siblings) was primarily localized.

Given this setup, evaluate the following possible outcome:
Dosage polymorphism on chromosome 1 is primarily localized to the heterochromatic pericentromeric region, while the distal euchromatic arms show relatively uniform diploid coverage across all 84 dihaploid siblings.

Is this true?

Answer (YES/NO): YES